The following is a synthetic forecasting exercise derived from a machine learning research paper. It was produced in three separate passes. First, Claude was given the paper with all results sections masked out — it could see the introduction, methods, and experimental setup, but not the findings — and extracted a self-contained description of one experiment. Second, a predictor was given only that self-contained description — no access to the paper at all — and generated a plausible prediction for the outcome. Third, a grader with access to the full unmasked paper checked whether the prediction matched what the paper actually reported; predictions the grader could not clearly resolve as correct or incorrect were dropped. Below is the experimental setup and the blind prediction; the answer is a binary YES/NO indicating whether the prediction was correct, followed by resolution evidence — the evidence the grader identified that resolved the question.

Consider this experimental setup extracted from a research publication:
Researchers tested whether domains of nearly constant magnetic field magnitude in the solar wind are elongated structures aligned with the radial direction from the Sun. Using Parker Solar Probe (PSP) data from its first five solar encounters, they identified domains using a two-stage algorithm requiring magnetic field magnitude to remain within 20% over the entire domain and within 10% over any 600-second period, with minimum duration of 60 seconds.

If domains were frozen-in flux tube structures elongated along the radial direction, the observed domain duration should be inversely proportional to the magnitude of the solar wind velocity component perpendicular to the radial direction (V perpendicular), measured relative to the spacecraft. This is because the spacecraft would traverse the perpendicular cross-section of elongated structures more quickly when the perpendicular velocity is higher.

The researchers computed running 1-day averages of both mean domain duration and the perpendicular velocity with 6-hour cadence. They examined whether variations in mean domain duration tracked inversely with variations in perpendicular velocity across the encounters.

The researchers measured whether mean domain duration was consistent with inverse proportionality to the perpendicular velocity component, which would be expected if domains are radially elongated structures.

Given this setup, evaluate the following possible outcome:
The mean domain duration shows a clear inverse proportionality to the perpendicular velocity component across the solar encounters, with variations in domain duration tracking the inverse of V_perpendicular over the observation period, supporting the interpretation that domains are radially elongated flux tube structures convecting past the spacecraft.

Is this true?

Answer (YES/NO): NO